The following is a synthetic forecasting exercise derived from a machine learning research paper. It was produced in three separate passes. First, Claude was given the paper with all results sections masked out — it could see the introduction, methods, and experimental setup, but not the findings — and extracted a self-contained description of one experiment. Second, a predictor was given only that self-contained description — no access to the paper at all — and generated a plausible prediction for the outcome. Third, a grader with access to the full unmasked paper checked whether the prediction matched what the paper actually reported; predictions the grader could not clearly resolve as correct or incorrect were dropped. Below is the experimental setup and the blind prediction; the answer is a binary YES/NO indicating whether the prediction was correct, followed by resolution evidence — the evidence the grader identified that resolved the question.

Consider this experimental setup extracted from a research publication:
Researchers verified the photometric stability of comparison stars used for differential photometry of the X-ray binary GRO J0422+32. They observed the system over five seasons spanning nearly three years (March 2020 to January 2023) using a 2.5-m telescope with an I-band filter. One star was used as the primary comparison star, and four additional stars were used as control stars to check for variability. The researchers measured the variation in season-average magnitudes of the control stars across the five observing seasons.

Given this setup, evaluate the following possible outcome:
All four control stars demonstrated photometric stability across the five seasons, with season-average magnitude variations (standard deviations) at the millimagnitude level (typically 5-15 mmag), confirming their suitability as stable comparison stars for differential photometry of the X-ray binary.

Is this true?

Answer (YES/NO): YES